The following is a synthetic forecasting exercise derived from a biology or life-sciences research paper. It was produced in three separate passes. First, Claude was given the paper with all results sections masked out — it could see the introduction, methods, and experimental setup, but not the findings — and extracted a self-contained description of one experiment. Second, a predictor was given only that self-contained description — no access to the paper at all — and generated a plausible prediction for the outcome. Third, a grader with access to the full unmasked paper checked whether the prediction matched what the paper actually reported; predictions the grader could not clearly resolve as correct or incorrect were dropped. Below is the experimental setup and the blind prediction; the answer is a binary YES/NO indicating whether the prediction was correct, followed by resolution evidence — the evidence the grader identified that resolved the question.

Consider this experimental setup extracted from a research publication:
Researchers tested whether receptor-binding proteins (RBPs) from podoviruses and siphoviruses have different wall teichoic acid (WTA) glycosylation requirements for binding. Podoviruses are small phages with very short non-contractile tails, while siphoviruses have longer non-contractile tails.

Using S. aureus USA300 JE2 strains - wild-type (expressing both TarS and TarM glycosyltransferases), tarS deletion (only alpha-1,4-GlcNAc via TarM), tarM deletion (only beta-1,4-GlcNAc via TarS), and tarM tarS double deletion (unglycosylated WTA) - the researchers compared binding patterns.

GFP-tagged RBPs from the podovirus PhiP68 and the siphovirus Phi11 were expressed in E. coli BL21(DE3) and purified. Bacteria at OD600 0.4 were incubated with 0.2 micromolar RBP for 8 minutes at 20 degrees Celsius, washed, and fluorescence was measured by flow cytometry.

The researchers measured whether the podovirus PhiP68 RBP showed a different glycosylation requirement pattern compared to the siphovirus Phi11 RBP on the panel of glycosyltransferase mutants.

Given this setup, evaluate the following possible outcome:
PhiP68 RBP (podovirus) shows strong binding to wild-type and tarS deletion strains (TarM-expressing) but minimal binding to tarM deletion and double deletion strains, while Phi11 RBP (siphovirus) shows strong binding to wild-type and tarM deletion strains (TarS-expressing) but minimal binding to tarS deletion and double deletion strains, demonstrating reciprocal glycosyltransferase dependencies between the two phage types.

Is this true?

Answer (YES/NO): NO